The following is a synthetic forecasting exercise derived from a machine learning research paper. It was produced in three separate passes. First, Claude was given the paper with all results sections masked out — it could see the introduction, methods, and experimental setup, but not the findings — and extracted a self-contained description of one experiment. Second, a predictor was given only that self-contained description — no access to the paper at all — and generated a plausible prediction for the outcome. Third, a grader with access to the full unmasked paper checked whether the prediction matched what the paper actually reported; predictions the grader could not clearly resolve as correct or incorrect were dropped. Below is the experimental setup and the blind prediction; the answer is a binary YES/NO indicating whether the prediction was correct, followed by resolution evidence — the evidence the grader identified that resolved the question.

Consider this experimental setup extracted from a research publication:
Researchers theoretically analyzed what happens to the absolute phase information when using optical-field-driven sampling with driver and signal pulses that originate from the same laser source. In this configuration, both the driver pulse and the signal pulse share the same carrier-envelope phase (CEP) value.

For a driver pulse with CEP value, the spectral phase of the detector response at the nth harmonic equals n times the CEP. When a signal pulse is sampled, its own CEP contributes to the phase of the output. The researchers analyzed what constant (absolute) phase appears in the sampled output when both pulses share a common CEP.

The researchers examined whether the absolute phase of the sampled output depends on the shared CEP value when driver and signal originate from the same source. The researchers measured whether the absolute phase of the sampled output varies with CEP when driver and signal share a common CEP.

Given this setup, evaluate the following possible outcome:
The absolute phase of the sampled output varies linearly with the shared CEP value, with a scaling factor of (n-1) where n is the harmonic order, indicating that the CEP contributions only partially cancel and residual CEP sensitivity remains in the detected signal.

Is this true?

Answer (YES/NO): NO